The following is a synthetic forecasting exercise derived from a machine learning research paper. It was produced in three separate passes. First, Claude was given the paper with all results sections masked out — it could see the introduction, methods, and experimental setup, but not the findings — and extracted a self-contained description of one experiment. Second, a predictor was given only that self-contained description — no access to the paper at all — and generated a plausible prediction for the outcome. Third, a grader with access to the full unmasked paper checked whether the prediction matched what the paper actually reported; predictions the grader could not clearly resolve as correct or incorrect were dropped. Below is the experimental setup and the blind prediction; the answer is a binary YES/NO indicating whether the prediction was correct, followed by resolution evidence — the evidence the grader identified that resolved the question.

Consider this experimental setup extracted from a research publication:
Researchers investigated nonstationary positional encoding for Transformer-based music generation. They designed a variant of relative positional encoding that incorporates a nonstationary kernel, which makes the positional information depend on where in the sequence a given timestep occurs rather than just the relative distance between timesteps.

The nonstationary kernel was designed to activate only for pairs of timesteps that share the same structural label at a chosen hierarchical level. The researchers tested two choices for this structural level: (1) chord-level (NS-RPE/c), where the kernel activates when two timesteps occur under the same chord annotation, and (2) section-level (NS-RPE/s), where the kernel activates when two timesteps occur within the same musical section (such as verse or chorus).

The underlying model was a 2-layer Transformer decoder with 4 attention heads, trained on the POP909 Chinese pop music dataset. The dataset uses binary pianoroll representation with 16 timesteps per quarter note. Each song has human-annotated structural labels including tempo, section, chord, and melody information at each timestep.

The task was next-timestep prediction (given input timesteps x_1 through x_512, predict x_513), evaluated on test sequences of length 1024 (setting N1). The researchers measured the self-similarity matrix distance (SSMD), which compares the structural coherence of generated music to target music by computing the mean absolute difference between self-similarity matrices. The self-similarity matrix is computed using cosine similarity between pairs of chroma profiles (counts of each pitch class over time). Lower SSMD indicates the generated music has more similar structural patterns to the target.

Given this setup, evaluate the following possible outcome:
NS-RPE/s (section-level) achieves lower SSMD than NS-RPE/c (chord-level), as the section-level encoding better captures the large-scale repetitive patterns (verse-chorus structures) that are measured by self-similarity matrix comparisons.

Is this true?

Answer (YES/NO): YES